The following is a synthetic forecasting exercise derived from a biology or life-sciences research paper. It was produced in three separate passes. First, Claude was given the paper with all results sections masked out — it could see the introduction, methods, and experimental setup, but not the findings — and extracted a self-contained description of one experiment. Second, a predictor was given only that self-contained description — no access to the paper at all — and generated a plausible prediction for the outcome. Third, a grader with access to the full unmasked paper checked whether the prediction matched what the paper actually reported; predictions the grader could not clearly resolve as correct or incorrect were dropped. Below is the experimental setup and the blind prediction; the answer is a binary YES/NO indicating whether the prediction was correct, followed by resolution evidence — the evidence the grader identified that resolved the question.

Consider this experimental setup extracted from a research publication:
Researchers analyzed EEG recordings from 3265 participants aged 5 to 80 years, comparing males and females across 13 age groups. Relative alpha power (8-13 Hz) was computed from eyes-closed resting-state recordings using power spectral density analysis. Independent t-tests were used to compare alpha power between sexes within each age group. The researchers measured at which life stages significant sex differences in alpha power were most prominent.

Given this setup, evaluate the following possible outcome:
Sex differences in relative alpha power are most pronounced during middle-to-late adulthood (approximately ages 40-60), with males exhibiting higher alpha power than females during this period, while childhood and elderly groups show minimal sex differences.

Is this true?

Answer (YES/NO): NO